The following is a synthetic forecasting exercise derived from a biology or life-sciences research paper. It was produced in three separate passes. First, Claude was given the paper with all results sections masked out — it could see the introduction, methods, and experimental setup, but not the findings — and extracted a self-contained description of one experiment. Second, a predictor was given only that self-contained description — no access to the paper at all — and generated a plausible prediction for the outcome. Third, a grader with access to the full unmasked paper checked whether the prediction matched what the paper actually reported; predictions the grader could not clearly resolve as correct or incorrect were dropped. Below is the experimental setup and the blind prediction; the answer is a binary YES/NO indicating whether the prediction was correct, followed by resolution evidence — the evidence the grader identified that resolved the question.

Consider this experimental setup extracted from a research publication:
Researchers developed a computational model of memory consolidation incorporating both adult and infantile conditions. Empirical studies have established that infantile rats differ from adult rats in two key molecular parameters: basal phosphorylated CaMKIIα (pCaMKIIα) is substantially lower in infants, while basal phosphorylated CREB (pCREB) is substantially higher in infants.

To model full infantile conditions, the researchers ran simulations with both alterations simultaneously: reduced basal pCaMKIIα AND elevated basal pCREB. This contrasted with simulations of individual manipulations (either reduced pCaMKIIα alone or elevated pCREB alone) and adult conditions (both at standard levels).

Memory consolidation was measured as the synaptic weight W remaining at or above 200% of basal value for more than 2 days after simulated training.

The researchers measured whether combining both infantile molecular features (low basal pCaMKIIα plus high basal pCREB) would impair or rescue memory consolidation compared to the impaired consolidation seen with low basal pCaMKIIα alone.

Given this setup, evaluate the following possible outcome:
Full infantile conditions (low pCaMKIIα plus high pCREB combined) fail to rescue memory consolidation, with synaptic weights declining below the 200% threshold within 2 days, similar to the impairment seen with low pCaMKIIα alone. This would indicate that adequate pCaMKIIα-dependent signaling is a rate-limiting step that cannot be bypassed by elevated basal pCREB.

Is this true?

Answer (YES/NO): YES